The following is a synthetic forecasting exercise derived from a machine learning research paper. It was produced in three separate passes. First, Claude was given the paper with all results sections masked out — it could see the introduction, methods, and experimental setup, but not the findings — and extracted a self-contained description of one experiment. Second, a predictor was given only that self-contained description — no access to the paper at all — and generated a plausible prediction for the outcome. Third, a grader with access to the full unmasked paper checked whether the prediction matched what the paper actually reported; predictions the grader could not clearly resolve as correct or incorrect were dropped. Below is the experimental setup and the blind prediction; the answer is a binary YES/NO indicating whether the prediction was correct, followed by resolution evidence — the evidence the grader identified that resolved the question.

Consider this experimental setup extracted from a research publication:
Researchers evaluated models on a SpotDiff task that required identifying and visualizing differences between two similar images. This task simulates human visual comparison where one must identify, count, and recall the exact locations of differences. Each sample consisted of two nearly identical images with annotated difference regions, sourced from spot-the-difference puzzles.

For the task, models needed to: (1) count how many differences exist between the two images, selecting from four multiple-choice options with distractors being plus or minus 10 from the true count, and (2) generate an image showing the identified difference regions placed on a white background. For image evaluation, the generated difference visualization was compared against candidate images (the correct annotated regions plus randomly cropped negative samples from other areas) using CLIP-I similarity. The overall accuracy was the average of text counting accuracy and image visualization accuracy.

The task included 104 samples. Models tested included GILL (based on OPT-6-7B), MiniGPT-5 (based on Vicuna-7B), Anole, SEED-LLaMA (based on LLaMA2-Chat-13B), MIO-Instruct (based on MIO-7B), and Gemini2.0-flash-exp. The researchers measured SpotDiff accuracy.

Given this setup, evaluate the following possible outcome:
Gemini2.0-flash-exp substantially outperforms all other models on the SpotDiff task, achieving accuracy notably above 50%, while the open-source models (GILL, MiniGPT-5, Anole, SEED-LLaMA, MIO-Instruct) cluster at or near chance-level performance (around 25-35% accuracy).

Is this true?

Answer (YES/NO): NO